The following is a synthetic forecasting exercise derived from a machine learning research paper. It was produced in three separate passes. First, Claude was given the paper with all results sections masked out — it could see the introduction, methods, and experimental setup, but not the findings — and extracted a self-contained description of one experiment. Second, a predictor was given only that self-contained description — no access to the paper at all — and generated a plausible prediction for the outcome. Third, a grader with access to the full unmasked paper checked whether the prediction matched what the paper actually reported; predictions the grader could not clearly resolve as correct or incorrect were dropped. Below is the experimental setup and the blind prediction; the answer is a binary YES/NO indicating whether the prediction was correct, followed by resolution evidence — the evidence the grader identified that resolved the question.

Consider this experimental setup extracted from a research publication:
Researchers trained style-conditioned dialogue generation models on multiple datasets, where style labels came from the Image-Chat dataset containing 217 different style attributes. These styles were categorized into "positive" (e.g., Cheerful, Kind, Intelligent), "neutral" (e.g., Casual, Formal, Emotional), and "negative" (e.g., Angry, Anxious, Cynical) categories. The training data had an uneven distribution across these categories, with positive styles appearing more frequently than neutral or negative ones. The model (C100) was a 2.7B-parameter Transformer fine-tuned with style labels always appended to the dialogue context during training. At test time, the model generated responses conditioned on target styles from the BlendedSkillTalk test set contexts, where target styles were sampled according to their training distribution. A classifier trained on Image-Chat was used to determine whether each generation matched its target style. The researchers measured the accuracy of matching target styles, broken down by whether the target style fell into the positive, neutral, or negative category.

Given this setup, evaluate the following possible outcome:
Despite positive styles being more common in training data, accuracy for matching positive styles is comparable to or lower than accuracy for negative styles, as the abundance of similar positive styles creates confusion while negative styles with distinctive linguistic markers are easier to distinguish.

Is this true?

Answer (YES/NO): NO